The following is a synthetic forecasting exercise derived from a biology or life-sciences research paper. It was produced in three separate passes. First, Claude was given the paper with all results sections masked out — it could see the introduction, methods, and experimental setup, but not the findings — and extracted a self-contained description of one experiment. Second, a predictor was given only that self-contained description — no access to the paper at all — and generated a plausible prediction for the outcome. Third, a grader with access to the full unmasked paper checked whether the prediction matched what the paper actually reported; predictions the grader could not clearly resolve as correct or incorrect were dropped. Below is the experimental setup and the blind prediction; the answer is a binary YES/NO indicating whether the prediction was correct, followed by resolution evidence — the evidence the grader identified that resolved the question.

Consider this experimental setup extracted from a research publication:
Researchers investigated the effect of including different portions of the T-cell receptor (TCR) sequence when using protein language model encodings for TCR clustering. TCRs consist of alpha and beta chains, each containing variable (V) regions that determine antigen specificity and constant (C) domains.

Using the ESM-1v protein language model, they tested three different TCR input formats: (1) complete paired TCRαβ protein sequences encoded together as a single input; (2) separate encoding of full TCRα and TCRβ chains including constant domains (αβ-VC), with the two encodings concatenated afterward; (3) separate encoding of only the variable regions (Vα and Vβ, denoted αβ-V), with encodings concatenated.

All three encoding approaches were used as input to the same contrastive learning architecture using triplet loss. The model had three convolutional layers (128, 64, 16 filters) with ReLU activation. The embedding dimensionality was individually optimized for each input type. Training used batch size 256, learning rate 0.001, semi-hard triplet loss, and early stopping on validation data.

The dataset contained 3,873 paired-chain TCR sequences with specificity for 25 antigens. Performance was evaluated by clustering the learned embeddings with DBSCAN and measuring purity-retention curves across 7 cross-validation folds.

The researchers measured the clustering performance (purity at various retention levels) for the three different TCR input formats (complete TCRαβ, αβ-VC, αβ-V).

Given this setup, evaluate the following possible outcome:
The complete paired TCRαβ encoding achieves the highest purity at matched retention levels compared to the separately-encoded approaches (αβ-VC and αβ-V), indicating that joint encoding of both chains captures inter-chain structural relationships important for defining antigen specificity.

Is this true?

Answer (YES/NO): NO